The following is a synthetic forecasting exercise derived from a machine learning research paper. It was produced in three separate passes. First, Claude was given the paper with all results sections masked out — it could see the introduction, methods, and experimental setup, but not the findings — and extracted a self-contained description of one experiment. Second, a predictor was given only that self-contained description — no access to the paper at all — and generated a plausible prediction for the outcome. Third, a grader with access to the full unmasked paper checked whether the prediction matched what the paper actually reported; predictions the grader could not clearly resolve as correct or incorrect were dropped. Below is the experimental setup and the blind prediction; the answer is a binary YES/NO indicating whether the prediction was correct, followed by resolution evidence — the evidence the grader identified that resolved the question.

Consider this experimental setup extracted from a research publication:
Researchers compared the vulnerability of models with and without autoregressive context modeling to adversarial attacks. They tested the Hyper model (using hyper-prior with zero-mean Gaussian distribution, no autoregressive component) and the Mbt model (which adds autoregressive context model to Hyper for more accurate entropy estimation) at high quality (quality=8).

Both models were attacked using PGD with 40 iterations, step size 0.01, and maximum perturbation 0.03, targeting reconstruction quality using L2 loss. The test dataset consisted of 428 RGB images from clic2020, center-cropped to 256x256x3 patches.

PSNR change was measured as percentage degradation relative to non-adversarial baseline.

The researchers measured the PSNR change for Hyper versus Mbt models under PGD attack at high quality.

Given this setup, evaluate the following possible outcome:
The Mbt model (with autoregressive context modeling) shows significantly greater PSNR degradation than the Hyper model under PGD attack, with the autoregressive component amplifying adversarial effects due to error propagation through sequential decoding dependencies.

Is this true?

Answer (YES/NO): YES